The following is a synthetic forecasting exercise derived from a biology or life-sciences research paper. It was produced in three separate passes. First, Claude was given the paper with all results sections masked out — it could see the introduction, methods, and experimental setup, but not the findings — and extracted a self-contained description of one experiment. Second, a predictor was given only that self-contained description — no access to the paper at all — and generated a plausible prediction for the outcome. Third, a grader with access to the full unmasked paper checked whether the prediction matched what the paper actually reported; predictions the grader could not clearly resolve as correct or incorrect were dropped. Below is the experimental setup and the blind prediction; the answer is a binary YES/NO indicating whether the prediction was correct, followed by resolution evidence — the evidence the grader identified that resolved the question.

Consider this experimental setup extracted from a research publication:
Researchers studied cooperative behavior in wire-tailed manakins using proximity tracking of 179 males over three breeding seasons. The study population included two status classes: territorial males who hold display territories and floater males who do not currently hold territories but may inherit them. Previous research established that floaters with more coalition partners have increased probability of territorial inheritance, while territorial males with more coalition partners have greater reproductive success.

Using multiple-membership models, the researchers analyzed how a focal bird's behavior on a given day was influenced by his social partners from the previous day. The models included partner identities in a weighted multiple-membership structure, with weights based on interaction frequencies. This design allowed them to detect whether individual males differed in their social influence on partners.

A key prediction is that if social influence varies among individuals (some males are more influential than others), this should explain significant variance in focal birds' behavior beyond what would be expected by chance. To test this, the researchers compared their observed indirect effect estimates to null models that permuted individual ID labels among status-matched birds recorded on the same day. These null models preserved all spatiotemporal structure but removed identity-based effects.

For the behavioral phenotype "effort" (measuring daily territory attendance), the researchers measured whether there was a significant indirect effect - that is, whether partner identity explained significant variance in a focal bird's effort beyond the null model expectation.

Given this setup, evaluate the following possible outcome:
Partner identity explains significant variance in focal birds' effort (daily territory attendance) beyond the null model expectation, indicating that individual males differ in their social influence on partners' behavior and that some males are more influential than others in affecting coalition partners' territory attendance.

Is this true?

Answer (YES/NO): YES